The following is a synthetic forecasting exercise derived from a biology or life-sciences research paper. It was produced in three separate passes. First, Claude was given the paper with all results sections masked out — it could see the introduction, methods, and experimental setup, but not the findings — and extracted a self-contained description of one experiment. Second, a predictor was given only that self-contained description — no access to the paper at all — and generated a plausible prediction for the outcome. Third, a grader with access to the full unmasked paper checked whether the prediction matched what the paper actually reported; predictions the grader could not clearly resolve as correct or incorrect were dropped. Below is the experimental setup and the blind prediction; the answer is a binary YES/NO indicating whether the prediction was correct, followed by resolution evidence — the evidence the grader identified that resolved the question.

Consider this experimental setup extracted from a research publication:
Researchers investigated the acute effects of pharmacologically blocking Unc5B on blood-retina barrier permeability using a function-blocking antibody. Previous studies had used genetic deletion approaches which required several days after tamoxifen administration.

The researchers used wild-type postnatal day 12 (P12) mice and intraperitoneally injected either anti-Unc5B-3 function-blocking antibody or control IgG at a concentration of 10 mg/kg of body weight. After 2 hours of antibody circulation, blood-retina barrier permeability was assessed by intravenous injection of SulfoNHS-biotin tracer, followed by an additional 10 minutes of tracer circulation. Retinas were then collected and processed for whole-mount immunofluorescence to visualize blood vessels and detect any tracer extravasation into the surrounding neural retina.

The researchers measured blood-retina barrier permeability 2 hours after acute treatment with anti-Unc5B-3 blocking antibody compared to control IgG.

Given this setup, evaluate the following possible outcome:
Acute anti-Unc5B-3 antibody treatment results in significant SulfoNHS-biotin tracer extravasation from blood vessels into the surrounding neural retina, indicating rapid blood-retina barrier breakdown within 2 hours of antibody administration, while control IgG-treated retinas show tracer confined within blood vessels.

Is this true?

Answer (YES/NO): YES